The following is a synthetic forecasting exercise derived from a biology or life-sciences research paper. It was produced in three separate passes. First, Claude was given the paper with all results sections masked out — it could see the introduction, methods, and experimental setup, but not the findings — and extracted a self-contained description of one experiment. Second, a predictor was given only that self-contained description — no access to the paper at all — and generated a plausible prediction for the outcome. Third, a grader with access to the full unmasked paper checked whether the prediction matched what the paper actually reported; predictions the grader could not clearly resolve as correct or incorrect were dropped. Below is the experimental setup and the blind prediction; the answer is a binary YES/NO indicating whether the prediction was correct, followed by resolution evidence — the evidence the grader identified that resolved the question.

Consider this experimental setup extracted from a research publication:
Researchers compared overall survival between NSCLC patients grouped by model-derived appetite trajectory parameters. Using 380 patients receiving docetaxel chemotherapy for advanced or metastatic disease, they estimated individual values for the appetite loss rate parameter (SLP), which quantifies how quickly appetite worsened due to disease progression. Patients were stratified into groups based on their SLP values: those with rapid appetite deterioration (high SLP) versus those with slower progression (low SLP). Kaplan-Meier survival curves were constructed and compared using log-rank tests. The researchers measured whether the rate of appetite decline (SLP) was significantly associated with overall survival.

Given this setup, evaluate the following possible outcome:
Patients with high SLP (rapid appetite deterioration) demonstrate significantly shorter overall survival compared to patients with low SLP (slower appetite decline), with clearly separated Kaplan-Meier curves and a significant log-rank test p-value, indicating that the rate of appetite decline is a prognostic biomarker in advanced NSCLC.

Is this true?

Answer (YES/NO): NO